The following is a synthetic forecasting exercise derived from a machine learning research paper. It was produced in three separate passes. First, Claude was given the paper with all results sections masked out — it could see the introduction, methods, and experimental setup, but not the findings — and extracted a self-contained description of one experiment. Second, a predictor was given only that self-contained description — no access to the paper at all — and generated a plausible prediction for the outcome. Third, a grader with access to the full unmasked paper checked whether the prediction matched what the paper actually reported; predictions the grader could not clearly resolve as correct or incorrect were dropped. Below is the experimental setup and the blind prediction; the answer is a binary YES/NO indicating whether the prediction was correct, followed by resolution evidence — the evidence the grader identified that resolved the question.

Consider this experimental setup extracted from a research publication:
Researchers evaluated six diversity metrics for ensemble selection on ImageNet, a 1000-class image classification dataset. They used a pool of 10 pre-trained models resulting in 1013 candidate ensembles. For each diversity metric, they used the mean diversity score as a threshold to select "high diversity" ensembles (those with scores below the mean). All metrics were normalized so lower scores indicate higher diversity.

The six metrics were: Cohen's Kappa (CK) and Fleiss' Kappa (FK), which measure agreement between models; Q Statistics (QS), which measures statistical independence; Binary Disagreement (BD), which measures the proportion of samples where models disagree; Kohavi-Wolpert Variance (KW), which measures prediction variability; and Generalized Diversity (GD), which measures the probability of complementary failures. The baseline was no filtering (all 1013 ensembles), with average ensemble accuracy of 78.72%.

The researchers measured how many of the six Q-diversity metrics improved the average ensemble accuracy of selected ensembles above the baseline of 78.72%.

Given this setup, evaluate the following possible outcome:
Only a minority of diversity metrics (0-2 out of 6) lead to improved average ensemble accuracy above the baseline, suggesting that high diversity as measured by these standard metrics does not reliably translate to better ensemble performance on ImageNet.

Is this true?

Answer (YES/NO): YES